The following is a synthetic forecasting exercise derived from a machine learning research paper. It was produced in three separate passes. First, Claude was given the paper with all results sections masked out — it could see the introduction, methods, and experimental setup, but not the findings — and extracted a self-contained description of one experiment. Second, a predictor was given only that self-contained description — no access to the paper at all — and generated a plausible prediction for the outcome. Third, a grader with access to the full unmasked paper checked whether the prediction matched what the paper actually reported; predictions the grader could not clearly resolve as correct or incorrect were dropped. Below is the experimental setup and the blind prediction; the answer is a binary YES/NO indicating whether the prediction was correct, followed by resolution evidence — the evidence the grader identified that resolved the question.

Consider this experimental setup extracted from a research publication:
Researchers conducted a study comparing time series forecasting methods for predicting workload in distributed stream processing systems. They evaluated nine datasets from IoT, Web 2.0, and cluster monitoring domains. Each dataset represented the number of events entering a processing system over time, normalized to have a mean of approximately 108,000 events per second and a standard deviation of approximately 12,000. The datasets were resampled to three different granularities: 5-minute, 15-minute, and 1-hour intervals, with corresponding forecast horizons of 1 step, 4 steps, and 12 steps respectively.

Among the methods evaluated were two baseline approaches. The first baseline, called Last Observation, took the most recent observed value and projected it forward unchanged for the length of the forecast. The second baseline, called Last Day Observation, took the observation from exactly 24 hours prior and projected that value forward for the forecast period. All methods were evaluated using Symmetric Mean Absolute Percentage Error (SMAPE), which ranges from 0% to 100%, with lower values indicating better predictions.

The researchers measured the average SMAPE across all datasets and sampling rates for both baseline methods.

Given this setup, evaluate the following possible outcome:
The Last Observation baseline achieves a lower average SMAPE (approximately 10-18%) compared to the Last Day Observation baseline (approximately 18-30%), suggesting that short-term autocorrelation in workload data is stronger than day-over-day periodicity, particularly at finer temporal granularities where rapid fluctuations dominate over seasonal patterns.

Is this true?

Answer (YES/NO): NO